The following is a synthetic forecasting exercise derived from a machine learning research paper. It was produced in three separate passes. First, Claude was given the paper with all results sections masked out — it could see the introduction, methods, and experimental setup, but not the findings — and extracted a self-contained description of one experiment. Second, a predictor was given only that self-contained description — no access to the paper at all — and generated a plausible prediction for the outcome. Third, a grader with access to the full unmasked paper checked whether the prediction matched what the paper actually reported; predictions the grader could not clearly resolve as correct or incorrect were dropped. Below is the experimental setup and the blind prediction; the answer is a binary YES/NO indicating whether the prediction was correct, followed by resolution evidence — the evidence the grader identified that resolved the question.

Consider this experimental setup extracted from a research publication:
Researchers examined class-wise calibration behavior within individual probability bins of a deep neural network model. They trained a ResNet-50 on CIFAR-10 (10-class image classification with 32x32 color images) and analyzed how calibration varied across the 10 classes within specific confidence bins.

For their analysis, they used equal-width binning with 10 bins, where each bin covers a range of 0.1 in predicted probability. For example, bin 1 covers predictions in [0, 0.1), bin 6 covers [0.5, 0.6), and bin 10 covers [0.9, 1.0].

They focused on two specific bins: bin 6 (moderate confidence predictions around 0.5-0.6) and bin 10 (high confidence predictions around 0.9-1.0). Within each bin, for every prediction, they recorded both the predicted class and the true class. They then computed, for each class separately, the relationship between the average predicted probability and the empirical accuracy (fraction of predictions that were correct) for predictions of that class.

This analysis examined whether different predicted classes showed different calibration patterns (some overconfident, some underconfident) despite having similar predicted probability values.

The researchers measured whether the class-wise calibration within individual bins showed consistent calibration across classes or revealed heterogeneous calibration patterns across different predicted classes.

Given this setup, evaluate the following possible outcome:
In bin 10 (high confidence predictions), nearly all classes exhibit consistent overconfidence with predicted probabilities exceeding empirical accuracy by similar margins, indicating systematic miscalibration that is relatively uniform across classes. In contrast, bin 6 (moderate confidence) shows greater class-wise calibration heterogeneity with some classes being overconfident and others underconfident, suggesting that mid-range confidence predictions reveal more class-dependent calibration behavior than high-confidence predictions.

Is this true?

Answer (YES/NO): NO